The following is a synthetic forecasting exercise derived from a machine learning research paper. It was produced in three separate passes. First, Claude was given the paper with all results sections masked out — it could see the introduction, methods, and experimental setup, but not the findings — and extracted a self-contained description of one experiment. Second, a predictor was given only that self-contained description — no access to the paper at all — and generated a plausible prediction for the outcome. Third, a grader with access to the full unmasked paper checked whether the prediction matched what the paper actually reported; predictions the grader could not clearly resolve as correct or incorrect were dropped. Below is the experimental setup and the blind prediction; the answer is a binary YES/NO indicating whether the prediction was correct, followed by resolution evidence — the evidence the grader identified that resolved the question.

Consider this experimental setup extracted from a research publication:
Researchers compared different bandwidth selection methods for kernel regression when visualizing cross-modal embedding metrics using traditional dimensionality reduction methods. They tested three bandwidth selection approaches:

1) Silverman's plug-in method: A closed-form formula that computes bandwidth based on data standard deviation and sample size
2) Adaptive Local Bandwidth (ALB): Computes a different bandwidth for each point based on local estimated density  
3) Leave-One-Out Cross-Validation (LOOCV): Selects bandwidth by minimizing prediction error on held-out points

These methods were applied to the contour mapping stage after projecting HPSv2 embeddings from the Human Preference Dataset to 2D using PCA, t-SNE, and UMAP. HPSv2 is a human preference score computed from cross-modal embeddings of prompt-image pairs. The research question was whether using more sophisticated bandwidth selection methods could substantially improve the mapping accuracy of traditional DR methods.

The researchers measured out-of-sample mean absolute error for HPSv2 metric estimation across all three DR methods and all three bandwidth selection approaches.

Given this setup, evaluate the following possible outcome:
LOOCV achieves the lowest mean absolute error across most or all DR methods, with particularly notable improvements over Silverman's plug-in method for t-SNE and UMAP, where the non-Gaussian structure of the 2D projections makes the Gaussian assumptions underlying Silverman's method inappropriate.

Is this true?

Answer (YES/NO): NO